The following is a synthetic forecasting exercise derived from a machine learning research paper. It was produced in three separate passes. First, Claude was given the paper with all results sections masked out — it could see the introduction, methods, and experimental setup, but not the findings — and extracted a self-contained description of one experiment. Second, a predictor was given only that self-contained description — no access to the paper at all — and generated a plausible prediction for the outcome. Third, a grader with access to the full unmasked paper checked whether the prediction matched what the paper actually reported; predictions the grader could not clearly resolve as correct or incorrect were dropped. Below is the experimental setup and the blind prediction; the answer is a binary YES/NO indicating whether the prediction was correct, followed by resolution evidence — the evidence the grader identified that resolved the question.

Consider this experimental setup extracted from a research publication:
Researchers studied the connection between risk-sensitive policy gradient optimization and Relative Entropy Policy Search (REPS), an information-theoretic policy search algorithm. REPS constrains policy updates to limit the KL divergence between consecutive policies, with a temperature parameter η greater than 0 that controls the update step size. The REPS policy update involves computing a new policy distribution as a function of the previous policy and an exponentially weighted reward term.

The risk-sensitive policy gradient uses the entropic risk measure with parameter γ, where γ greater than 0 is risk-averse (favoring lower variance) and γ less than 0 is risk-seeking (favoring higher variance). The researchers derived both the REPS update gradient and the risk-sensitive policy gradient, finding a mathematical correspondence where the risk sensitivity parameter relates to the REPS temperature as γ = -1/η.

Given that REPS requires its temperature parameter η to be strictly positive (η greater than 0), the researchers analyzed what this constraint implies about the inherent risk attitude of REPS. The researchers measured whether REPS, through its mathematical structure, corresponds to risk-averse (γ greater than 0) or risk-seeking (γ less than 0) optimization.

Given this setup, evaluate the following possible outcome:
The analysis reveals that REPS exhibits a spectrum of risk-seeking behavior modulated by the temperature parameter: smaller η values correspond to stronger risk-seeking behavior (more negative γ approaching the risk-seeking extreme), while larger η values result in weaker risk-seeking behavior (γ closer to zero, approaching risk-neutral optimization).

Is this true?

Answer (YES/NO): NO